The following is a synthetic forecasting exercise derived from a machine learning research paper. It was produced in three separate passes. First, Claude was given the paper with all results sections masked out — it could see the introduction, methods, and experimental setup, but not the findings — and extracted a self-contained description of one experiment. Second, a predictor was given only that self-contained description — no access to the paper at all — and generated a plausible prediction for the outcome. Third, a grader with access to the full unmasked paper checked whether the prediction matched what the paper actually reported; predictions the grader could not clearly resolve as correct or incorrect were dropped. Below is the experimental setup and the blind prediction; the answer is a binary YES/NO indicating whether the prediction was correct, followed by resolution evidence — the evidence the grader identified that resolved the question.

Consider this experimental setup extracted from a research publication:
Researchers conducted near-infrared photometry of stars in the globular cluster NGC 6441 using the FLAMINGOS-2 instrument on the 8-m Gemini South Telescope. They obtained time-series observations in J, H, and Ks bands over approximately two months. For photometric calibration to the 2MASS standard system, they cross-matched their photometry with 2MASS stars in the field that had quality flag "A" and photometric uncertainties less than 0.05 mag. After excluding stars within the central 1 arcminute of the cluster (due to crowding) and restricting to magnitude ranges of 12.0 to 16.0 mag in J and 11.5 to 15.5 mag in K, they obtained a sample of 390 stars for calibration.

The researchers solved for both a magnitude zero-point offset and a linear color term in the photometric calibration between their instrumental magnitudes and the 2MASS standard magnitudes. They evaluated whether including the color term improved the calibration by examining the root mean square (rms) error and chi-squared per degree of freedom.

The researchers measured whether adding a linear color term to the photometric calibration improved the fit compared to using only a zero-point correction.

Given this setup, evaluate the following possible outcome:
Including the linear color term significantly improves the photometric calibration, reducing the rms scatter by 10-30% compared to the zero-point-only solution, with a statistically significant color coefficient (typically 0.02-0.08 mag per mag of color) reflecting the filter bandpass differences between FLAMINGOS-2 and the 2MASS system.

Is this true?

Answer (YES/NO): NO